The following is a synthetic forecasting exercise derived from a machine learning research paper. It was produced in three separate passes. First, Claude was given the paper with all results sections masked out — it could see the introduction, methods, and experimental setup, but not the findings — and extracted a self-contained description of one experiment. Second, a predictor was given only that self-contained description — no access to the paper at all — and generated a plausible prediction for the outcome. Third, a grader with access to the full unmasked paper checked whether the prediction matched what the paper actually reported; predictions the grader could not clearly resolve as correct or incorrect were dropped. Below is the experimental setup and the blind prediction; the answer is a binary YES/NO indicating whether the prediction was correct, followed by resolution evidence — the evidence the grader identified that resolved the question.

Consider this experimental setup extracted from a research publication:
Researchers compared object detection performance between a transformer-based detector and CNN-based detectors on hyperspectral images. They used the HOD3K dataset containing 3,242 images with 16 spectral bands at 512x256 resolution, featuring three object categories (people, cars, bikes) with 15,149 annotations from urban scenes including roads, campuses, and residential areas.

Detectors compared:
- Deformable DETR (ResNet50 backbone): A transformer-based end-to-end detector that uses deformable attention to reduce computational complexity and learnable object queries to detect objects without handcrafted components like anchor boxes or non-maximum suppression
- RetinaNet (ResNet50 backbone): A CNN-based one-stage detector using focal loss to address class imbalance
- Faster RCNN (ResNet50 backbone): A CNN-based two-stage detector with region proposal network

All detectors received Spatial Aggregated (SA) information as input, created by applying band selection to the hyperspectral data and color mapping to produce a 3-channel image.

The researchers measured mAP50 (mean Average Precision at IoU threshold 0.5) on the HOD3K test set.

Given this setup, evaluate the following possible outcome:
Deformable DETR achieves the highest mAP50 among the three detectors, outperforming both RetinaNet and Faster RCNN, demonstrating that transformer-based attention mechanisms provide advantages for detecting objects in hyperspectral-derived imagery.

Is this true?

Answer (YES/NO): NO